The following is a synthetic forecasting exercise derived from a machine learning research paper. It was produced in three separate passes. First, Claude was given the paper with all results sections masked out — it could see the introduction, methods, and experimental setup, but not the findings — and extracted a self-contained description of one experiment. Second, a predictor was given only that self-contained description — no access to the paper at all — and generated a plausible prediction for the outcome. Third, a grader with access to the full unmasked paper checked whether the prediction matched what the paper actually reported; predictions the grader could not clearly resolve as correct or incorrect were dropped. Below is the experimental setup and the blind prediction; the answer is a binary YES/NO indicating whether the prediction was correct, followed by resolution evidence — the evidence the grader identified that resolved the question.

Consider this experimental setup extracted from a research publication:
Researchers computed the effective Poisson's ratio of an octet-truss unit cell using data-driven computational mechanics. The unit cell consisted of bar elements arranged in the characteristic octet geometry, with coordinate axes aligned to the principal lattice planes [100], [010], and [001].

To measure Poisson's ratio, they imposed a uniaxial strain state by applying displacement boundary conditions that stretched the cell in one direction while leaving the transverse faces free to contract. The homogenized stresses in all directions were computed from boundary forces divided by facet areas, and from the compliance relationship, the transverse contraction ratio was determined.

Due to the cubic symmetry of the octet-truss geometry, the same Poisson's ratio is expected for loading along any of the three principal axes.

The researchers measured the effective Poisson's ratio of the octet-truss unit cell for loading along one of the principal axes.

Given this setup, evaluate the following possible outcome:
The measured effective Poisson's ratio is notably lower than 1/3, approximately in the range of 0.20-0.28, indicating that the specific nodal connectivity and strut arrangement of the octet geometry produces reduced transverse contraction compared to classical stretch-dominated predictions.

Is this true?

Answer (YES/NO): NO